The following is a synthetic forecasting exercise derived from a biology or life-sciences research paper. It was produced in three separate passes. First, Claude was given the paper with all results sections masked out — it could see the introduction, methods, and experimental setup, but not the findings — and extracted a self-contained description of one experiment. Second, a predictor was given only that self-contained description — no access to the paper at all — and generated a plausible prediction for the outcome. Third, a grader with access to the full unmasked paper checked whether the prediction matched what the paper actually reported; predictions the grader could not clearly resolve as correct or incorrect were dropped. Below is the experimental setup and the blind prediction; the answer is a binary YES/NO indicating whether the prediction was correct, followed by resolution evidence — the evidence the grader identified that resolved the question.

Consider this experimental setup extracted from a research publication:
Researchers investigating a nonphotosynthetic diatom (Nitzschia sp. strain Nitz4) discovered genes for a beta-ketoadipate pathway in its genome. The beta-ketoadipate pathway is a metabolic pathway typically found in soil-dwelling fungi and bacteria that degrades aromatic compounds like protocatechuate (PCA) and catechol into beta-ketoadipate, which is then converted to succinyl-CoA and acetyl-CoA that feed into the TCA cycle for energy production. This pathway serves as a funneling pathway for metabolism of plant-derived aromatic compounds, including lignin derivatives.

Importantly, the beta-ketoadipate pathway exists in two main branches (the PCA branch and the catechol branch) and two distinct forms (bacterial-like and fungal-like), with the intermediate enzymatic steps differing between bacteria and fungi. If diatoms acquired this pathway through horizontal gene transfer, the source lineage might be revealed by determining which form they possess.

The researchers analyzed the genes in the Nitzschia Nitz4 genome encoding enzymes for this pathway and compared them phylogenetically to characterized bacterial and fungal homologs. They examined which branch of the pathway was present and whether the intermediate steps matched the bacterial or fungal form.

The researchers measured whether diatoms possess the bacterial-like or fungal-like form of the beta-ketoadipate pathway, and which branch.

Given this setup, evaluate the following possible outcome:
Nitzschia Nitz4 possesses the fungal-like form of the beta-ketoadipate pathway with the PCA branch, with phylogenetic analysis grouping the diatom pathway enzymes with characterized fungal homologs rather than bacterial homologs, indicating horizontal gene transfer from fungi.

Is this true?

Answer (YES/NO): NO